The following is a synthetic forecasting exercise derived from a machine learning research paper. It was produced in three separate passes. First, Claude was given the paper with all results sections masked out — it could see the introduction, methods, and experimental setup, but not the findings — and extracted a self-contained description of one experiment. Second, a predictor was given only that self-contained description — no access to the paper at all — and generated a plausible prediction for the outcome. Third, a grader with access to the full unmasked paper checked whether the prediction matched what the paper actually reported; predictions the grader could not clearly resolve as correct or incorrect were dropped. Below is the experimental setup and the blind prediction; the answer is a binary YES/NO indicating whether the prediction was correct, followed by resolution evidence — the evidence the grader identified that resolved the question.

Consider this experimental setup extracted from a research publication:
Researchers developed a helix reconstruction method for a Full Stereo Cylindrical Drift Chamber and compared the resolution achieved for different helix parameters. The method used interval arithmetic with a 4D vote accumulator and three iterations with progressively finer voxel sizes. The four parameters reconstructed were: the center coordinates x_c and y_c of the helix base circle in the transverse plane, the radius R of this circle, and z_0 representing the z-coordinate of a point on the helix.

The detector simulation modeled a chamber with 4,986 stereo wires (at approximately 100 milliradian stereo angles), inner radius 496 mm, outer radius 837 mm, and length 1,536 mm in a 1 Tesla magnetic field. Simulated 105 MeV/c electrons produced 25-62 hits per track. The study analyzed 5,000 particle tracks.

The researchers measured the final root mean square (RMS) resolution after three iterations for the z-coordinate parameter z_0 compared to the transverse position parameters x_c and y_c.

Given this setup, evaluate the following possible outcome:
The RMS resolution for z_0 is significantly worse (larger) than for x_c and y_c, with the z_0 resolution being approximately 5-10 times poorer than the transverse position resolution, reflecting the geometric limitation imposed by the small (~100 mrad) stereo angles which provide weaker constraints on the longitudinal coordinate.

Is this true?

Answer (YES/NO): NO